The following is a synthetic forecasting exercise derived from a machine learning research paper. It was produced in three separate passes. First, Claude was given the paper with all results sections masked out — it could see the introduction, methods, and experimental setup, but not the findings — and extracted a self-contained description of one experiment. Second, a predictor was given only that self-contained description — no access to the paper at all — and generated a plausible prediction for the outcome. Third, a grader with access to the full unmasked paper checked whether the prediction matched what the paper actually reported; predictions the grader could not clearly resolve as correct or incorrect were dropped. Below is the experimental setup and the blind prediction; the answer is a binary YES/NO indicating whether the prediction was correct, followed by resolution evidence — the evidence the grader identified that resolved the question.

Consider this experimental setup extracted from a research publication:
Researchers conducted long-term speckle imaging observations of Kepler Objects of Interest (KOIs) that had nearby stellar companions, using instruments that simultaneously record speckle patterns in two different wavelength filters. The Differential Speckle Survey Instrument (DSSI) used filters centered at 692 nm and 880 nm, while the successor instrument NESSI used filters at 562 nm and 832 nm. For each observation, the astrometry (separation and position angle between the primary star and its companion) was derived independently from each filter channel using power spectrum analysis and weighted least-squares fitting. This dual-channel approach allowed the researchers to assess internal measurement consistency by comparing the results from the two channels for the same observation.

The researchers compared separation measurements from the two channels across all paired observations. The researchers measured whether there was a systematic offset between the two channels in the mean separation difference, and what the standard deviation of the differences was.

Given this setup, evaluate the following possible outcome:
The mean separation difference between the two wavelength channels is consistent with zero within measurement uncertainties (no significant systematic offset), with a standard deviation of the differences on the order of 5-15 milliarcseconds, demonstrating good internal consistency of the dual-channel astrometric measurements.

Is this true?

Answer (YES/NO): NO